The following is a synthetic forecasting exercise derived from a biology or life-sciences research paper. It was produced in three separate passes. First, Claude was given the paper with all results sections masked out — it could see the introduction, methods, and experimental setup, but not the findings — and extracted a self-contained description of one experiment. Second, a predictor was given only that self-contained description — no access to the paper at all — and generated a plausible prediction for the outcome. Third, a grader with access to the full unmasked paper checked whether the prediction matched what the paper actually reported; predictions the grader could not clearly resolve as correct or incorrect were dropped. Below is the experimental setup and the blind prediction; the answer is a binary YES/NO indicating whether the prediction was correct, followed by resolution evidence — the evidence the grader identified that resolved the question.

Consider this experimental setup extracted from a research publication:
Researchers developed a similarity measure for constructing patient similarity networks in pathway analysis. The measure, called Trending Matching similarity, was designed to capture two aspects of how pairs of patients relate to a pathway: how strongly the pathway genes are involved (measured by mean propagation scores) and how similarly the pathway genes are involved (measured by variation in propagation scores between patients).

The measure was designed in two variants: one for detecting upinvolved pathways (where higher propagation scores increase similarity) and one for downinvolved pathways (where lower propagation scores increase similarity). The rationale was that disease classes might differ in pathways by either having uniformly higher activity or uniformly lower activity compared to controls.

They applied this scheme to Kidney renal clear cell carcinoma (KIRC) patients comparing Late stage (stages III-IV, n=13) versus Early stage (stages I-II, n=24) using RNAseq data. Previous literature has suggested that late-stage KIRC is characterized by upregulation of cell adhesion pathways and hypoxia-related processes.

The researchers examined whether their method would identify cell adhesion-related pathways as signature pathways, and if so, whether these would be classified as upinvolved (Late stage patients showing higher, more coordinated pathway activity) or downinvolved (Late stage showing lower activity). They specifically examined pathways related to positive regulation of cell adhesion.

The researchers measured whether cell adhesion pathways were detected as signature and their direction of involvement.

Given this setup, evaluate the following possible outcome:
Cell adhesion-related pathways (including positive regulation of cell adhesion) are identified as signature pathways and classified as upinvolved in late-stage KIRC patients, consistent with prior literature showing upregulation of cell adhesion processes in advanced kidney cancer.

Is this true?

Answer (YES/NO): YES